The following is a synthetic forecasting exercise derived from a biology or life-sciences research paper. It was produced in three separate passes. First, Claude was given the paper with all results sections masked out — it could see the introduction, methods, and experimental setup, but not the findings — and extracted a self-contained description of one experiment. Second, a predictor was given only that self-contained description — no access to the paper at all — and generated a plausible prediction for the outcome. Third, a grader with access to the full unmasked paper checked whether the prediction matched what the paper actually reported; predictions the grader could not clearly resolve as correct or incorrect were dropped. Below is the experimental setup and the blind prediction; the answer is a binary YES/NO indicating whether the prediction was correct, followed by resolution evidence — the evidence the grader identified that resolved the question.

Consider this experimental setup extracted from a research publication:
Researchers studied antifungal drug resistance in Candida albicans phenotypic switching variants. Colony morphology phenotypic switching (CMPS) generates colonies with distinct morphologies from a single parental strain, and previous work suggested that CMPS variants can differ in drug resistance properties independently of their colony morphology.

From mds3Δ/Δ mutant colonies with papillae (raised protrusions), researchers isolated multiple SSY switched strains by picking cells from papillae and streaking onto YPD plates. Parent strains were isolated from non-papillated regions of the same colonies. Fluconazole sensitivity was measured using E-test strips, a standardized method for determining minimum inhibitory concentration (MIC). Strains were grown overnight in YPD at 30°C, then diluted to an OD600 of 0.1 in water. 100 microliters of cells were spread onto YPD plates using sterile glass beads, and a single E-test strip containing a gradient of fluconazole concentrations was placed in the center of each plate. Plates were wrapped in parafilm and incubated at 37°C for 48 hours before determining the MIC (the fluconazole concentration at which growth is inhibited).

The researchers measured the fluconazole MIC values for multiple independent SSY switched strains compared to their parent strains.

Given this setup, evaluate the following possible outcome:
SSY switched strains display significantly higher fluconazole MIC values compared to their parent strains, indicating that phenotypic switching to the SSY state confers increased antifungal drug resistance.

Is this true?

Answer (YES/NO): NO